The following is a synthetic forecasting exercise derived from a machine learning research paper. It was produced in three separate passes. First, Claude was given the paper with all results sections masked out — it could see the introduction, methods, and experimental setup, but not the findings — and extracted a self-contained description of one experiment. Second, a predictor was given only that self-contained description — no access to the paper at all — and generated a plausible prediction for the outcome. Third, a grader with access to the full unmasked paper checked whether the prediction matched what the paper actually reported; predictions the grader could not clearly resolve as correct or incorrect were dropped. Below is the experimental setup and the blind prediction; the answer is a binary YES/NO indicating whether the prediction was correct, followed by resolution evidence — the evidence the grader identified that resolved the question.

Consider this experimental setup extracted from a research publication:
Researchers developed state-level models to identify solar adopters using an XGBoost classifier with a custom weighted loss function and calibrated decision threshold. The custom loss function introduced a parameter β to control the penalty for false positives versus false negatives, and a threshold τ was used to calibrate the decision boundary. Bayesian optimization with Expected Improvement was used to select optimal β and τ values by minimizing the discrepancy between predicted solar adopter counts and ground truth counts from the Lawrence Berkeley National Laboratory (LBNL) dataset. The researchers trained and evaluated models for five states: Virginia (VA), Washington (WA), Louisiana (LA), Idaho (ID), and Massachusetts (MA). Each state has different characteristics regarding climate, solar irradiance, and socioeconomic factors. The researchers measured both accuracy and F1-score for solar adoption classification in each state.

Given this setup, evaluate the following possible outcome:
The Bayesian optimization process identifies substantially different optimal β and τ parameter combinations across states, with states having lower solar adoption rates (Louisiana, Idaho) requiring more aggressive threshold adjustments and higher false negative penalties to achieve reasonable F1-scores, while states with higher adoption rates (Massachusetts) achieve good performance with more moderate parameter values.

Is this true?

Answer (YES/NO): NO